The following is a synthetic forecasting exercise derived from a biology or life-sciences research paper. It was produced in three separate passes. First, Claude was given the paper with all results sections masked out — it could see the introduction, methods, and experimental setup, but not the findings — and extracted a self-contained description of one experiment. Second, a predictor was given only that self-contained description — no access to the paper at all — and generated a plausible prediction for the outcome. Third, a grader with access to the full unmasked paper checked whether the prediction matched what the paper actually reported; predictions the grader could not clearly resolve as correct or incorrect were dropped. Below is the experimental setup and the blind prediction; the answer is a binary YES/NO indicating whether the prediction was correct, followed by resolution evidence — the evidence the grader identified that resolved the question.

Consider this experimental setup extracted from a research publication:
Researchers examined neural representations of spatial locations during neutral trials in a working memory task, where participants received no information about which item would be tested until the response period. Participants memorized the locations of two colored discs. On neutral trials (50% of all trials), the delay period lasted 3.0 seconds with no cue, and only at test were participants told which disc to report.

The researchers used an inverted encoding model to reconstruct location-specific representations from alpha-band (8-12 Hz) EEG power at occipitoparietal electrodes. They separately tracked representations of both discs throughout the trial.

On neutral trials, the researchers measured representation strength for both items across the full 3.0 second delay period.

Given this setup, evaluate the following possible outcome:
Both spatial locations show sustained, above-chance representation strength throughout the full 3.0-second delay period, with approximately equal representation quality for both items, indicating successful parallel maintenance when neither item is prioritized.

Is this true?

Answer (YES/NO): NO